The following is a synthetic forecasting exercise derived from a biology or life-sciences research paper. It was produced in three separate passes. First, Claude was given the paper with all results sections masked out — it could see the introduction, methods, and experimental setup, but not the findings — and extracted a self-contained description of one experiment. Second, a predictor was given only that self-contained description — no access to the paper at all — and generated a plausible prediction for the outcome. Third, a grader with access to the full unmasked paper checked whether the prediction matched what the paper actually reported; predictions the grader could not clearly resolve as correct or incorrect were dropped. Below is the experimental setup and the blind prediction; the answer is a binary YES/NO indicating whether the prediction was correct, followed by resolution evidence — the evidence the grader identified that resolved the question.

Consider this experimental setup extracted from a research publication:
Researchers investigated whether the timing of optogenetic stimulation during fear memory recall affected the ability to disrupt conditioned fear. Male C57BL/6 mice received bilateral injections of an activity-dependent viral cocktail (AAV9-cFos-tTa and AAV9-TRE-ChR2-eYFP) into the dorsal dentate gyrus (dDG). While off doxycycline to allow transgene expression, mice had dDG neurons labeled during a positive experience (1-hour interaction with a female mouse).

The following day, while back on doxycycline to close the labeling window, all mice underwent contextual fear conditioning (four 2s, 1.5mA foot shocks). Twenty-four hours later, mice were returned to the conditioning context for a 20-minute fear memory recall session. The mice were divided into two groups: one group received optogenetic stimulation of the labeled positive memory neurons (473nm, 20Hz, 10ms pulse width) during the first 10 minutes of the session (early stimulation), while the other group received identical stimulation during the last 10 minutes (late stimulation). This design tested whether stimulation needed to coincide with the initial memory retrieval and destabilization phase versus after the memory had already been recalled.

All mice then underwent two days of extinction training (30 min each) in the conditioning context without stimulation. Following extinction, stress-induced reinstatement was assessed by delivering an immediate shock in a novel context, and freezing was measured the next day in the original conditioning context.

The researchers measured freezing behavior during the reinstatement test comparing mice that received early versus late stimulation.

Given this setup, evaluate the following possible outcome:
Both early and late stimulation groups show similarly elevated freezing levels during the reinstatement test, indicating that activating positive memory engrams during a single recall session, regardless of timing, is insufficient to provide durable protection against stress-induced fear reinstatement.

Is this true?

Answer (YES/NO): NO